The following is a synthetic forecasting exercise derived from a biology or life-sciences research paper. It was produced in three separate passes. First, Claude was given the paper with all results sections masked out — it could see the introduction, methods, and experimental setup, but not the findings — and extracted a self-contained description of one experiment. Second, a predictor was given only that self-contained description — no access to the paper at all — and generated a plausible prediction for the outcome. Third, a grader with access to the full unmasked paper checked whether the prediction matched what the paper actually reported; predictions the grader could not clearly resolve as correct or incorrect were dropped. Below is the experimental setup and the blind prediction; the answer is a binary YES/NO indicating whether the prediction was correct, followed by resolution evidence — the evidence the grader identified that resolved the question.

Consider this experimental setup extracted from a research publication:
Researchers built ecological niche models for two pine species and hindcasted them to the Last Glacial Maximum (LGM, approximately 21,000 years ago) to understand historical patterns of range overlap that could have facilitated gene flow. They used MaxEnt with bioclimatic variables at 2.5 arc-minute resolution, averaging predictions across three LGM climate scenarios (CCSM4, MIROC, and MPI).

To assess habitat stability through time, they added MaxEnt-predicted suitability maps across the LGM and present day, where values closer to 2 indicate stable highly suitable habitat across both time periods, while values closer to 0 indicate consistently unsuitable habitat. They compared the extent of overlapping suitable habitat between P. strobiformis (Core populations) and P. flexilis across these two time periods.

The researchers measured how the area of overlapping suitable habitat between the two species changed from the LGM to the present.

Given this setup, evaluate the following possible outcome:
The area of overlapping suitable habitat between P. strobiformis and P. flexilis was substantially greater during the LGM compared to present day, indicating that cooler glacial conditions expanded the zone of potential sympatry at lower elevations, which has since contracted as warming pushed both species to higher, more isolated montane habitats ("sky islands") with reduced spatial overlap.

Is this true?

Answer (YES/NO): NO